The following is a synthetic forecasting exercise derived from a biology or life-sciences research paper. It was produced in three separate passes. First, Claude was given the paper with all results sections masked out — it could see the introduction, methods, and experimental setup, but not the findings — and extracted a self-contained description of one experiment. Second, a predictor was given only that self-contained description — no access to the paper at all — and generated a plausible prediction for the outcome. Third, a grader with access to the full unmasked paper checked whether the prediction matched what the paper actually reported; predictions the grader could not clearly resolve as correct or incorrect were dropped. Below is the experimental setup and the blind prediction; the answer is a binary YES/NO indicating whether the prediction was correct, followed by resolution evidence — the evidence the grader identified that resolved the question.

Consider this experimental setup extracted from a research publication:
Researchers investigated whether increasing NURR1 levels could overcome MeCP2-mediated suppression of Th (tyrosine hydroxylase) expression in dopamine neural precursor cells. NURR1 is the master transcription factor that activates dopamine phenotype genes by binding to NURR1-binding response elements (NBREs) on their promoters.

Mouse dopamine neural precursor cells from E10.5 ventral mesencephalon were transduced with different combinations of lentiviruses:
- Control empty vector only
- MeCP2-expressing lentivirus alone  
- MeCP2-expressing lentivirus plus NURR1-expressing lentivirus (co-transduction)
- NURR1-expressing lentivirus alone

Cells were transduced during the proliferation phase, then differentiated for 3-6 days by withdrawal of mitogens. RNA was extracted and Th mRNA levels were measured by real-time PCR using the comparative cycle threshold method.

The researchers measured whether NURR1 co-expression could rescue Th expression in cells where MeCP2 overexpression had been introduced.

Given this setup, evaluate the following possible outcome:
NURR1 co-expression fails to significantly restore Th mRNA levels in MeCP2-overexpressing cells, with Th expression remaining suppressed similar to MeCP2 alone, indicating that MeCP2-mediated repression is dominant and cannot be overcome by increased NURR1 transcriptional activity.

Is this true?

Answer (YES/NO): YES